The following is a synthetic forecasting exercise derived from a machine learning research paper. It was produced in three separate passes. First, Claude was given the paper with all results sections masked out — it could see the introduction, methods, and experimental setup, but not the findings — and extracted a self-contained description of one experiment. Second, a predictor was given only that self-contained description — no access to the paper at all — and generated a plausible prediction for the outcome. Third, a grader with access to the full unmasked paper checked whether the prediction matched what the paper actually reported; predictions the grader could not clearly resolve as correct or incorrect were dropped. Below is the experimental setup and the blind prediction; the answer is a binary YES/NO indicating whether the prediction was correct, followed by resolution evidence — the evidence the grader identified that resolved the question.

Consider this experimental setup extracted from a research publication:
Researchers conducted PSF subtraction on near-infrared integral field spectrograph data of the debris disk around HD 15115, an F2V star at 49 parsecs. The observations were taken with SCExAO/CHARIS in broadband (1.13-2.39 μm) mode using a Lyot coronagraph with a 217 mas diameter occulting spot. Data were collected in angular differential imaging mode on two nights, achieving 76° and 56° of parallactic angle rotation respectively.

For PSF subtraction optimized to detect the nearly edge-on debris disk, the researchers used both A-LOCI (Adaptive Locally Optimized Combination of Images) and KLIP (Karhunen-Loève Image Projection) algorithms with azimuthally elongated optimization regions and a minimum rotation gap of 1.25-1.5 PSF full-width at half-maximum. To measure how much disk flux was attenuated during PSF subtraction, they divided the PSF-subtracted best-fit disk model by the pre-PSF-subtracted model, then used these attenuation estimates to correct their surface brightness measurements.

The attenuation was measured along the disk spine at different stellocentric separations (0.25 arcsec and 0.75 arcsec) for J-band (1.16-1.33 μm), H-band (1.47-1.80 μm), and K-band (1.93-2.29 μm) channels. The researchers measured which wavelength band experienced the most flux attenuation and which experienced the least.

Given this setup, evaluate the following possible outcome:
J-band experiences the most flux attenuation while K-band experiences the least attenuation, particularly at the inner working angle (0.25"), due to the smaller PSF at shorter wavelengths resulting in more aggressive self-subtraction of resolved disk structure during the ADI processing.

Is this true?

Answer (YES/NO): YES